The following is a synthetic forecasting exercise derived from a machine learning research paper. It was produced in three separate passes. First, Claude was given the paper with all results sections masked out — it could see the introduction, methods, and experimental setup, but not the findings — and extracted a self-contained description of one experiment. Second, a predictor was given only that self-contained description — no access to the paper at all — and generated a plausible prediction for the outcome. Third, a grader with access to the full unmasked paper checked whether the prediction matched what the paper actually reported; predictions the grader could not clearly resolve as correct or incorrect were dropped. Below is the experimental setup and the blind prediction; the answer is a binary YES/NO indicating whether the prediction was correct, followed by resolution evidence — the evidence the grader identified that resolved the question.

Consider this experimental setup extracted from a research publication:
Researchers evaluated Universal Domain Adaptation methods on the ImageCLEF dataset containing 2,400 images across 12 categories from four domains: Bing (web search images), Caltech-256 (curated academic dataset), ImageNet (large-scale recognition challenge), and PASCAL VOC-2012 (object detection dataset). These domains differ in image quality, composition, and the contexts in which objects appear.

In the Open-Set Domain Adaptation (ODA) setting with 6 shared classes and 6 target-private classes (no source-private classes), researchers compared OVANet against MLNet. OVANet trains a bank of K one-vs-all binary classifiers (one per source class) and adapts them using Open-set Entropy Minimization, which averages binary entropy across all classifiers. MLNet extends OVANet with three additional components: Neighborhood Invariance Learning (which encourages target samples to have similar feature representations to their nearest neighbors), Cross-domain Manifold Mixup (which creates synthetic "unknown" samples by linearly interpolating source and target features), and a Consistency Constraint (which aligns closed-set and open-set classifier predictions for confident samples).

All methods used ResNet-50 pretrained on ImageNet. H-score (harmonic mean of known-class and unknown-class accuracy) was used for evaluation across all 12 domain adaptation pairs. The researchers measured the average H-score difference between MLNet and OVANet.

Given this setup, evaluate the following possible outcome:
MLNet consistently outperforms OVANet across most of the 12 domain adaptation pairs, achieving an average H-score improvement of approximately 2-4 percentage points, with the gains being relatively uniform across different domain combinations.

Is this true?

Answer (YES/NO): NO